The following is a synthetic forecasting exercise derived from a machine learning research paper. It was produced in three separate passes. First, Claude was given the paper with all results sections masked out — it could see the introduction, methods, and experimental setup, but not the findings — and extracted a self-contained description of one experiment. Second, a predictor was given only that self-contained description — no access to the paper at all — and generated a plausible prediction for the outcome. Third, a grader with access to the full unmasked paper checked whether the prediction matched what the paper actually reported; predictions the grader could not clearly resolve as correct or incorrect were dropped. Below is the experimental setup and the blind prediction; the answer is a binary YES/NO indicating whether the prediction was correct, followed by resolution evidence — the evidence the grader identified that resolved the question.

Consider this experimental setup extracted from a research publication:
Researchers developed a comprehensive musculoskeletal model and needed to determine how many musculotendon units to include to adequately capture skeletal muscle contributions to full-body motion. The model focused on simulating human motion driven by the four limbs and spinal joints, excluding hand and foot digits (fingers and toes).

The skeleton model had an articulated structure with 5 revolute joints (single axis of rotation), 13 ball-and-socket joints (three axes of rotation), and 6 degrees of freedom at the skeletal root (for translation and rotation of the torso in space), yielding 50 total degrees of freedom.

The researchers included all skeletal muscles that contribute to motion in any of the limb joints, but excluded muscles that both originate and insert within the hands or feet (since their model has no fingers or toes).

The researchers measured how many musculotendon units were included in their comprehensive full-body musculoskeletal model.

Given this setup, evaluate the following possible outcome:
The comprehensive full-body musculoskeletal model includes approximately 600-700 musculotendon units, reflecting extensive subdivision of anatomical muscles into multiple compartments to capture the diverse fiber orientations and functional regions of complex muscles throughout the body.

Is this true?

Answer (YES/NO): NO